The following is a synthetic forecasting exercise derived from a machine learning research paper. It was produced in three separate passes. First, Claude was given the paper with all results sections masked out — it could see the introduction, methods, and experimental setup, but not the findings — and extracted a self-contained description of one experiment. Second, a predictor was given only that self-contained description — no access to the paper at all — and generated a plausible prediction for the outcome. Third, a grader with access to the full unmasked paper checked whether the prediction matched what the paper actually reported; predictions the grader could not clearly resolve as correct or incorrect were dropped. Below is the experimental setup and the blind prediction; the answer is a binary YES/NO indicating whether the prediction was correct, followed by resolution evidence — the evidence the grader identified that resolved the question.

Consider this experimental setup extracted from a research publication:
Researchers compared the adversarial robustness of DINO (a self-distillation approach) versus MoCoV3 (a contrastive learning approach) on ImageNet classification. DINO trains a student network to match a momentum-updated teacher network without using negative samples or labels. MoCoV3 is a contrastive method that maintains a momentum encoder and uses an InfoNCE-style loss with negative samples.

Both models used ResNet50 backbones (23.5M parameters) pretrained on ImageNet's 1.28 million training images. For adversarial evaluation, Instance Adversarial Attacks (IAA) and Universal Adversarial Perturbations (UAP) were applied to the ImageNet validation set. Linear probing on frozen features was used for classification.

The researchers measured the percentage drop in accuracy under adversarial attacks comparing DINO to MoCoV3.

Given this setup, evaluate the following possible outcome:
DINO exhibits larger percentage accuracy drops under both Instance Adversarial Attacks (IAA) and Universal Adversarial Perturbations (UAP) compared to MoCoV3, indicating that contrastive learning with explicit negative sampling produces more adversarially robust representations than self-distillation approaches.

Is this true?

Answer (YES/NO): YES